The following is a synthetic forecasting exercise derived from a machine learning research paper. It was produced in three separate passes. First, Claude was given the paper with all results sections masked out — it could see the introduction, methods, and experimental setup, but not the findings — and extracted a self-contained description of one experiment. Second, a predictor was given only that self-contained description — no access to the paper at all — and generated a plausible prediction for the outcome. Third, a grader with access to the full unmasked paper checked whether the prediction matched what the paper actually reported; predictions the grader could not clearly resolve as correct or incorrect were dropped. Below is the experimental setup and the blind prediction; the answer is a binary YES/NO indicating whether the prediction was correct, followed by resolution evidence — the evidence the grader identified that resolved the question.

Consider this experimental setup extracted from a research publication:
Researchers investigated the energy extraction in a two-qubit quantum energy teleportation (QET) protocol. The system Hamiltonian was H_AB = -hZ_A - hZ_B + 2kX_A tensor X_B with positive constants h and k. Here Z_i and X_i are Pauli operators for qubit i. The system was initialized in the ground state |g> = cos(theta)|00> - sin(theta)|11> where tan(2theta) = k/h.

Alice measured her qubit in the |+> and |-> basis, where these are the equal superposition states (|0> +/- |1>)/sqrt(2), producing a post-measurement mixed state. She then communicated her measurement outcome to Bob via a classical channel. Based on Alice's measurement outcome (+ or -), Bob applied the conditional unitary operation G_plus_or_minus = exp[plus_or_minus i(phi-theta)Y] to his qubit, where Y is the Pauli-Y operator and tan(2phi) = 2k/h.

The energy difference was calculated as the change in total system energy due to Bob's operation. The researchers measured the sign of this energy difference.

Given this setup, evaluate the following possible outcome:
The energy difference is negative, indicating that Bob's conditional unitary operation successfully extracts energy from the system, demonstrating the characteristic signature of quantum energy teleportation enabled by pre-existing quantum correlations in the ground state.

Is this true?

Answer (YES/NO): YES